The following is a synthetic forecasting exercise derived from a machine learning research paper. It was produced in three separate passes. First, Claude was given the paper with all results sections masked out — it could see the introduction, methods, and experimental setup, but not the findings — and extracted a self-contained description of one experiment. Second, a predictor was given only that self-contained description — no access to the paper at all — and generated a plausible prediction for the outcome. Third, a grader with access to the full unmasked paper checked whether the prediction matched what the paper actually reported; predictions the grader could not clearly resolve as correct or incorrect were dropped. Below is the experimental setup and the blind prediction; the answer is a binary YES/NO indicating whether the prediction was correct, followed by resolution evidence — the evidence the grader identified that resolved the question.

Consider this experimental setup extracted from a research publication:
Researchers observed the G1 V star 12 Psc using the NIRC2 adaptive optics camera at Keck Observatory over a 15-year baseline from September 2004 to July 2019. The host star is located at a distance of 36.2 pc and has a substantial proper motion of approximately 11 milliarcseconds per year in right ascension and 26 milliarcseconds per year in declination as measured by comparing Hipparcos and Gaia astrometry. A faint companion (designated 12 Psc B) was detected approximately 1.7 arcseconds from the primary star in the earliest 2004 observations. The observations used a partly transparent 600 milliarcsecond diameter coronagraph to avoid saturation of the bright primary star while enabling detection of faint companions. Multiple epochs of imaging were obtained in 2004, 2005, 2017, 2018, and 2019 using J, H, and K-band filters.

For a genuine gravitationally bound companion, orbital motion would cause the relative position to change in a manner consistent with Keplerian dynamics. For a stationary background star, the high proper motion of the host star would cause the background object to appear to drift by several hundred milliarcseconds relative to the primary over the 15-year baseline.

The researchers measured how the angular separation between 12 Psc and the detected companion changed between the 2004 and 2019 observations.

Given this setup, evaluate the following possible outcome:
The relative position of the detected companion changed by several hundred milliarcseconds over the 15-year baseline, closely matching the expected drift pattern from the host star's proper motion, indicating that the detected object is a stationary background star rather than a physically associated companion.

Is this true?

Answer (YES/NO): NO